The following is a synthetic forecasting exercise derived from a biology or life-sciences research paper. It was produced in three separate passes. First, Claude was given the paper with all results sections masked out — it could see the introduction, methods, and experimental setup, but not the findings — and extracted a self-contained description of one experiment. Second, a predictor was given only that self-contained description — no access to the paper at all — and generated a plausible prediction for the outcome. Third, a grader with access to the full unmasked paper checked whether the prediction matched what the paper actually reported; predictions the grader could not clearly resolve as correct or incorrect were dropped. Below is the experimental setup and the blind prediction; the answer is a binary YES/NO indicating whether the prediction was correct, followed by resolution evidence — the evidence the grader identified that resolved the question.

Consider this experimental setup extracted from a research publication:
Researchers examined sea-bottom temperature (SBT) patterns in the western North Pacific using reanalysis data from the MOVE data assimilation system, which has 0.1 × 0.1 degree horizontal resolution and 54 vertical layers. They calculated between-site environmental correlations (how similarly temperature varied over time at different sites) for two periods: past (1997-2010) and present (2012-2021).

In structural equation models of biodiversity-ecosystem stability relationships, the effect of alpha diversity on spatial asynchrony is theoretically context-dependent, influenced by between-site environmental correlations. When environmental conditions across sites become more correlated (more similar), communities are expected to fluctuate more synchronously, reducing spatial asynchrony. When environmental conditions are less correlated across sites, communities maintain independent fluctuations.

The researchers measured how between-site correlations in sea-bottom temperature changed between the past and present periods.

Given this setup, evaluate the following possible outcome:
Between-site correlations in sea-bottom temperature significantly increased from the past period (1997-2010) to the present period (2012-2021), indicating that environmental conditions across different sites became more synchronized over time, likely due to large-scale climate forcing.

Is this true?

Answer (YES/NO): YES